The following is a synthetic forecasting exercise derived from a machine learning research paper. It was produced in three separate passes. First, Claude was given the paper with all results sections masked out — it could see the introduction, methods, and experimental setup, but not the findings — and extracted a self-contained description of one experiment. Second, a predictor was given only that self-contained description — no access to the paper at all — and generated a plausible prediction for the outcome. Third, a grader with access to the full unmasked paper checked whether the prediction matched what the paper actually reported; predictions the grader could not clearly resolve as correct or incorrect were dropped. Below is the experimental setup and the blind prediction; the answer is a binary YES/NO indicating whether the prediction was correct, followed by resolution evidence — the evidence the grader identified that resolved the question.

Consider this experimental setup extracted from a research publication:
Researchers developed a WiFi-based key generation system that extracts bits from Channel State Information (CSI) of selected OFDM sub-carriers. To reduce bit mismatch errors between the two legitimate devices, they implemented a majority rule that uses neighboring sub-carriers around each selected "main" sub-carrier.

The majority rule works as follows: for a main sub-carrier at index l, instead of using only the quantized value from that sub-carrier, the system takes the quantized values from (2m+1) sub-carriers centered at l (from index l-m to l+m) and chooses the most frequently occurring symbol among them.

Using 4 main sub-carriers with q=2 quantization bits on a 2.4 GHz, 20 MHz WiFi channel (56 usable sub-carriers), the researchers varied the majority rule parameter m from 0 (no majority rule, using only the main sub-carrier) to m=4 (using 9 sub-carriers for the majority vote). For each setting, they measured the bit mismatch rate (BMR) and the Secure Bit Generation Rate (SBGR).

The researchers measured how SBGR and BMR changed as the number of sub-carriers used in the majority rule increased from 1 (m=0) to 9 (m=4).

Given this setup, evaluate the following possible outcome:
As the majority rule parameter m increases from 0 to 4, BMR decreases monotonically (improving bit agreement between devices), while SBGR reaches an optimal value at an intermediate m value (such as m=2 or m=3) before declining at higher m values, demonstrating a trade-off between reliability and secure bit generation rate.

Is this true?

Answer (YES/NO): NO